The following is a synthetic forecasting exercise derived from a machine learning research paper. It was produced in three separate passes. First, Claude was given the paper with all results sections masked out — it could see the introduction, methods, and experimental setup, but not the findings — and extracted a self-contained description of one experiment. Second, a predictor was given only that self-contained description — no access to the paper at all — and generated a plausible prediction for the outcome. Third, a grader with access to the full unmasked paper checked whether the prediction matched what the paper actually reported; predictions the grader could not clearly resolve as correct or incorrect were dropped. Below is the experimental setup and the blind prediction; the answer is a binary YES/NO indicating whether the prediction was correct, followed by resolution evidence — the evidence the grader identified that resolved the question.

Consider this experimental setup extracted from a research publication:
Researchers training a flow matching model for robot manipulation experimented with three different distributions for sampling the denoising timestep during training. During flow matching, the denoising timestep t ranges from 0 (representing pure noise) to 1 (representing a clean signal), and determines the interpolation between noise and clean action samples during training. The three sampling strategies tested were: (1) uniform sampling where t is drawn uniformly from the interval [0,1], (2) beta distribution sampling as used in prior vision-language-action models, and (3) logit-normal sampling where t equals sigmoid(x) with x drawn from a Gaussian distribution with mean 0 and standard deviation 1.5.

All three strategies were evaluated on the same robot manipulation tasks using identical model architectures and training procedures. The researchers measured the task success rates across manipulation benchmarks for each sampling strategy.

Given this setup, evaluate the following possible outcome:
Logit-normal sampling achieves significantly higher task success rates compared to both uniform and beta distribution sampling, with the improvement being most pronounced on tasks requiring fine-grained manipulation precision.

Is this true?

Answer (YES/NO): NO